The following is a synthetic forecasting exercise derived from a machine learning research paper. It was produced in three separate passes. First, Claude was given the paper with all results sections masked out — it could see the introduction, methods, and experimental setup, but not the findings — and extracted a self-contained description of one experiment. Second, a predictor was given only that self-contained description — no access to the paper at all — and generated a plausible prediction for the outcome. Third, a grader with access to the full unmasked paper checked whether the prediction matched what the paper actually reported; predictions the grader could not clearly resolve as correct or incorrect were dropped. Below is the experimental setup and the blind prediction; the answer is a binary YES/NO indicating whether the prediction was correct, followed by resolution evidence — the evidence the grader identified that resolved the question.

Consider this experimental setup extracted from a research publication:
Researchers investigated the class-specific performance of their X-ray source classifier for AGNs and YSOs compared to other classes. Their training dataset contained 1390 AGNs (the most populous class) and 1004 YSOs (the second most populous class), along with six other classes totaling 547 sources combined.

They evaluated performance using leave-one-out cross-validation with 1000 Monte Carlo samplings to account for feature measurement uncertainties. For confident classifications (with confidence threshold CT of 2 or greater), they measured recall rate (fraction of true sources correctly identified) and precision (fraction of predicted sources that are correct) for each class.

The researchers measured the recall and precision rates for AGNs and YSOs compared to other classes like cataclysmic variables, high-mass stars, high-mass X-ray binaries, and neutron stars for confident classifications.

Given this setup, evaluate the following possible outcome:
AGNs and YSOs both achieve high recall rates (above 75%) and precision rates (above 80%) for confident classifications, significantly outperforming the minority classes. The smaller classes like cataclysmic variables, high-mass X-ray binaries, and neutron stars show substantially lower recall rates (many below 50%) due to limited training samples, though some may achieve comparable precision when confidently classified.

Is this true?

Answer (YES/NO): NO